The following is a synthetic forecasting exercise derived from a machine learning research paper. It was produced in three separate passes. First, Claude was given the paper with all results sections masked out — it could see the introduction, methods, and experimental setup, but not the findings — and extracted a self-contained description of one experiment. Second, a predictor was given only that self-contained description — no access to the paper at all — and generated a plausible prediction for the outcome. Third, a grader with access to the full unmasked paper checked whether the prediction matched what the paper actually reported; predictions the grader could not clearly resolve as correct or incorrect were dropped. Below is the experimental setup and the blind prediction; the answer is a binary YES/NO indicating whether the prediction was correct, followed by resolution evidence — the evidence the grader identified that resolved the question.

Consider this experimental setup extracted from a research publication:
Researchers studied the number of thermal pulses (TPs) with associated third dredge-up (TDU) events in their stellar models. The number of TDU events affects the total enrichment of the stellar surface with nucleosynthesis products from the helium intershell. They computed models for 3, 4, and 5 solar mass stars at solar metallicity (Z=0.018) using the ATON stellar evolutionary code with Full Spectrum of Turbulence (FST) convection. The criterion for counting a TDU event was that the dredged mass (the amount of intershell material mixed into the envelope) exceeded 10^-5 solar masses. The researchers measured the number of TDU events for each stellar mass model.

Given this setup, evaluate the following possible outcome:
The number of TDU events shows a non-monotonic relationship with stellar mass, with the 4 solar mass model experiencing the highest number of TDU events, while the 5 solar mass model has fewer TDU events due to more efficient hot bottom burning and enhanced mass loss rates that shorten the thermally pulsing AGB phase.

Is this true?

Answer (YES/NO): NO